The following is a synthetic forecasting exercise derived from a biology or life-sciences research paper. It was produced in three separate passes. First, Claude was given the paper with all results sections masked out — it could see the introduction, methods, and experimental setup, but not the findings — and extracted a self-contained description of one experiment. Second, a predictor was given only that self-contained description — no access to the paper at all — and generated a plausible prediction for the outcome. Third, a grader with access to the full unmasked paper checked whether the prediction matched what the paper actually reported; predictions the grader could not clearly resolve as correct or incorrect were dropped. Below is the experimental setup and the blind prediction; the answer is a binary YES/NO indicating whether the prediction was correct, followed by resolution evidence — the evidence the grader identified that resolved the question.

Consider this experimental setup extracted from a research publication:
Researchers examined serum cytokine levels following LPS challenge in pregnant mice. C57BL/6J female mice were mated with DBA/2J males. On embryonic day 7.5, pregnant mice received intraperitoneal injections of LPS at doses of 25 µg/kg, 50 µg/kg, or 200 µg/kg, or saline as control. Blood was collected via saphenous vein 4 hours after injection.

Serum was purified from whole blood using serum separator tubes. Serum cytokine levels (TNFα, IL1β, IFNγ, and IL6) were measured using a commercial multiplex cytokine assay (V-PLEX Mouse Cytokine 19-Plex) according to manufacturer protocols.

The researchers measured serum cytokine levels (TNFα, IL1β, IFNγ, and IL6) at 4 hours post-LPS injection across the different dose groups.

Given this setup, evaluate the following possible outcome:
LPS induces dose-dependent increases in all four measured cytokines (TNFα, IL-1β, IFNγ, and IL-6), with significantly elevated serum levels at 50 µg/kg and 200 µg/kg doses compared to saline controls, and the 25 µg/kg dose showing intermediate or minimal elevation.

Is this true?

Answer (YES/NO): NO